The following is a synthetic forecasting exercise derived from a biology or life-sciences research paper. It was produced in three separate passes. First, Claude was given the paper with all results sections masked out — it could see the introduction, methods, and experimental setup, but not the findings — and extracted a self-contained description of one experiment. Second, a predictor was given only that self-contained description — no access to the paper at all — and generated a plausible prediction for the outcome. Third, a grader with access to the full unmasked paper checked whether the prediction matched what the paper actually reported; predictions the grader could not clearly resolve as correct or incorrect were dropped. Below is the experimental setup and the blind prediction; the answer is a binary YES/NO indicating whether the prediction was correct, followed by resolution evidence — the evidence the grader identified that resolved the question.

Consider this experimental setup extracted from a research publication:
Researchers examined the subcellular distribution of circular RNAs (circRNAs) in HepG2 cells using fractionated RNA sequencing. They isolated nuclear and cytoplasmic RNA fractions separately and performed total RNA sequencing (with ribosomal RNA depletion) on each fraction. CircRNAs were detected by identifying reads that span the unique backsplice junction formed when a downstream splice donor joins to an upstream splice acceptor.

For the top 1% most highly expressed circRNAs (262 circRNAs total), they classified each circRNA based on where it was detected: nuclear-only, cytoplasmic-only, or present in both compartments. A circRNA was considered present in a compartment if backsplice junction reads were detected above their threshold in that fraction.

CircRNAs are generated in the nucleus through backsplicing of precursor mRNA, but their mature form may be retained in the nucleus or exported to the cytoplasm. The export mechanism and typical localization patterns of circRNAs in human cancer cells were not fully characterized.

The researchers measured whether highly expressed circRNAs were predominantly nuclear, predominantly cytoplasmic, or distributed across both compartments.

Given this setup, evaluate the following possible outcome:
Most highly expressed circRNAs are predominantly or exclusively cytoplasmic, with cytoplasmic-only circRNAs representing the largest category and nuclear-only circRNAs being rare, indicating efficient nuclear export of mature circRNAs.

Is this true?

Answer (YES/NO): NO